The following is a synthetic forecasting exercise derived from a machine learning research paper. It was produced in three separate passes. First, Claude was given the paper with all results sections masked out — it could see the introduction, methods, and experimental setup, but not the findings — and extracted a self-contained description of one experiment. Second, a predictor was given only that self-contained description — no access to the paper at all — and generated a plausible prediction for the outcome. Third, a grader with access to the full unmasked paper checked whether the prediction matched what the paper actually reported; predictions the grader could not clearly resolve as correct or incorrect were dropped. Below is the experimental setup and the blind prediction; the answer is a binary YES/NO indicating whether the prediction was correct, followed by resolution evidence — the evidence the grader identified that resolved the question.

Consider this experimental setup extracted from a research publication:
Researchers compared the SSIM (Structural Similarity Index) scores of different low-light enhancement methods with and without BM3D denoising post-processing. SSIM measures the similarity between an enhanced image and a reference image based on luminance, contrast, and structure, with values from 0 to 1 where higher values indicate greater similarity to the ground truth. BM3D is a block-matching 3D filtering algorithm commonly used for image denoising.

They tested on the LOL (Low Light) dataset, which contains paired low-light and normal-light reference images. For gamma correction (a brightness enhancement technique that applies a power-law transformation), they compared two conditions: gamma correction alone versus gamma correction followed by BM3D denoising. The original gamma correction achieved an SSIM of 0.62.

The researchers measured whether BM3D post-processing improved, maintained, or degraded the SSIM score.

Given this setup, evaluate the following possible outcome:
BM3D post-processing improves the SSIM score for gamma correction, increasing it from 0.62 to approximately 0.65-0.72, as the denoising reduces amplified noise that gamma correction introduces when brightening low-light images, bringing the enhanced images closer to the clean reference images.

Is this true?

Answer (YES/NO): NO